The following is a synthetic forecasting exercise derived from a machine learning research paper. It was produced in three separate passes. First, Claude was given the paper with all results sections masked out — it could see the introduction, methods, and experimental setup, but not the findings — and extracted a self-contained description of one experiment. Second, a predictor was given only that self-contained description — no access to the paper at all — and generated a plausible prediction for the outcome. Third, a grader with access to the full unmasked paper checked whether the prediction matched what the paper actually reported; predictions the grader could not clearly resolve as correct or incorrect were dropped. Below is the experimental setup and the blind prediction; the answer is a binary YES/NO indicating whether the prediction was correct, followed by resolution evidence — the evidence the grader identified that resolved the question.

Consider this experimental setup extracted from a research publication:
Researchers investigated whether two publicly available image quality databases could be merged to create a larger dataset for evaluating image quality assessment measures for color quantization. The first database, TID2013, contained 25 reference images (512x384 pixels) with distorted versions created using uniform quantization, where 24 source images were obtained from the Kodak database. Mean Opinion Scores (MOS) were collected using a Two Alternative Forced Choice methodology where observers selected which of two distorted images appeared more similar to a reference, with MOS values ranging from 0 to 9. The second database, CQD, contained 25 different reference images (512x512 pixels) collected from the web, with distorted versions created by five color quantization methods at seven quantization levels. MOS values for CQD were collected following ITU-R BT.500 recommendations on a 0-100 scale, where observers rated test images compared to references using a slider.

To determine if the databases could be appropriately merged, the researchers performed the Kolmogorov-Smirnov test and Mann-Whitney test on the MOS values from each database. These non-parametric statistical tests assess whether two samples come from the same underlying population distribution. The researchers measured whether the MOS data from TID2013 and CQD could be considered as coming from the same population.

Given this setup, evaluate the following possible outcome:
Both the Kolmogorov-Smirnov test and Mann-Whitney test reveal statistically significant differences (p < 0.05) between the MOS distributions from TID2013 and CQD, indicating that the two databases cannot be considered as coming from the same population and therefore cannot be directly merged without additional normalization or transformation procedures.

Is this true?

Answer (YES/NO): YES